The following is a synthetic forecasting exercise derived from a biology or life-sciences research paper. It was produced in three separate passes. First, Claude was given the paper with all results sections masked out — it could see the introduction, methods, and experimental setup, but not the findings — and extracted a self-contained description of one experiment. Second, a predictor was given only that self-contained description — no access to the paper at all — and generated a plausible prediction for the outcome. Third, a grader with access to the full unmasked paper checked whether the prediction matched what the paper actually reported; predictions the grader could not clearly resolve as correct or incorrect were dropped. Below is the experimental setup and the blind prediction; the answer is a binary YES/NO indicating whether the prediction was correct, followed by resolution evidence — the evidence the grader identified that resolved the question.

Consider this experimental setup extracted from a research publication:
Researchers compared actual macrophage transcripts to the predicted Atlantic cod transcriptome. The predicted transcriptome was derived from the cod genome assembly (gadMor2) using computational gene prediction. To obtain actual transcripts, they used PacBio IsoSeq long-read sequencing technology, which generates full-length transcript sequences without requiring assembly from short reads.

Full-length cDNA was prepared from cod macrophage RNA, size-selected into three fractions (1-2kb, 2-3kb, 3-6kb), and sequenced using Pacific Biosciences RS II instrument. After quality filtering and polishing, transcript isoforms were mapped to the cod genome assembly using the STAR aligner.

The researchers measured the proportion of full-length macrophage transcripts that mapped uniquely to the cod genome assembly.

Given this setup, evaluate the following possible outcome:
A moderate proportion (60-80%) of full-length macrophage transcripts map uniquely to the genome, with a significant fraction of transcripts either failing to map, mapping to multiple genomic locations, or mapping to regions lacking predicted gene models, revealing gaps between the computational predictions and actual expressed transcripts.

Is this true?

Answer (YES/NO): YES